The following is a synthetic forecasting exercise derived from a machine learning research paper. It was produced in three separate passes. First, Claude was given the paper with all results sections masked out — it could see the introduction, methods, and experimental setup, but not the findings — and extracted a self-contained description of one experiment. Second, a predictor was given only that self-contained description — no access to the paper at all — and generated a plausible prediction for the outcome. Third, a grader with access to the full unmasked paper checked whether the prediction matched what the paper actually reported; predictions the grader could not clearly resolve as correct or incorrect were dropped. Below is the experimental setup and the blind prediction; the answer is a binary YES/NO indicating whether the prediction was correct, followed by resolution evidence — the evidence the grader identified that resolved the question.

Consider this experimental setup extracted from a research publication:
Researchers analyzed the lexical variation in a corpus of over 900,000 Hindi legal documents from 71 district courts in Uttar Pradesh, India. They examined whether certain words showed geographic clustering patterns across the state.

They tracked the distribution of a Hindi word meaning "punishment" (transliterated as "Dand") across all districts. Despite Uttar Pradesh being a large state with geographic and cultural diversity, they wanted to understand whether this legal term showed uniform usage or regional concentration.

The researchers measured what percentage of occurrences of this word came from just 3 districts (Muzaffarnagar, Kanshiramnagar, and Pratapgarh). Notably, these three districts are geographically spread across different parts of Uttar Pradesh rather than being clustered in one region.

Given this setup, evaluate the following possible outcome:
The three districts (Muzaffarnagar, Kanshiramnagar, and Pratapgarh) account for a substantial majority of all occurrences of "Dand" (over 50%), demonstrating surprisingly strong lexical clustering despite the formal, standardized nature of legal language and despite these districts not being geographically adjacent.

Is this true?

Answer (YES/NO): YES